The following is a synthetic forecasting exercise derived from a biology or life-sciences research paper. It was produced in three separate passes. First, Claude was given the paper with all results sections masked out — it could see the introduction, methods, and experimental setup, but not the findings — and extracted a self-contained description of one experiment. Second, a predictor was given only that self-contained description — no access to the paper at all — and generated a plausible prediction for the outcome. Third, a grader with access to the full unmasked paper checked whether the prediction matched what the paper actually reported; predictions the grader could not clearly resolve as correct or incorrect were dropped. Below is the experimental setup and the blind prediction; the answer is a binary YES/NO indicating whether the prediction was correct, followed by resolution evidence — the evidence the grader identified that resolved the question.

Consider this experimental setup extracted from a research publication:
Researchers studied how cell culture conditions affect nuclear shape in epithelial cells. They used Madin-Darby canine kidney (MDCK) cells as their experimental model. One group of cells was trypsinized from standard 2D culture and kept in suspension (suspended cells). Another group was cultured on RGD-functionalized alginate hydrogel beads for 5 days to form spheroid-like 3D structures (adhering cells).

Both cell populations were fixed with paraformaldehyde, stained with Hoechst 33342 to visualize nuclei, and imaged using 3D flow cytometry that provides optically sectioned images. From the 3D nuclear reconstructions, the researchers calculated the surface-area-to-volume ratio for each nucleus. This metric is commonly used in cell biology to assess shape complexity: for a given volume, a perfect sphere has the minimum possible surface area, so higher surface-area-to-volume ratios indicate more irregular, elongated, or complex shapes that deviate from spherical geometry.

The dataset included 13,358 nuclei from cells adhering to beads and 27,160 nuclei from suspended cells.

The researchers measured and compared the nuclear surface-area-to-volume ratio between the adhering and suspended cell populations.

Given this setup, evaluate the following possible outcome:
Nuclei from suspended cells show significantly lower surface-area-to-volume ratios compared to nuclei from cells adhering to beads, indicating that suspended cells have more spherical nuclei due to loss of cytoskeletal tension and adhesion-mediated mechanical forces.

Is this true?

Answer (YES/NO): YES